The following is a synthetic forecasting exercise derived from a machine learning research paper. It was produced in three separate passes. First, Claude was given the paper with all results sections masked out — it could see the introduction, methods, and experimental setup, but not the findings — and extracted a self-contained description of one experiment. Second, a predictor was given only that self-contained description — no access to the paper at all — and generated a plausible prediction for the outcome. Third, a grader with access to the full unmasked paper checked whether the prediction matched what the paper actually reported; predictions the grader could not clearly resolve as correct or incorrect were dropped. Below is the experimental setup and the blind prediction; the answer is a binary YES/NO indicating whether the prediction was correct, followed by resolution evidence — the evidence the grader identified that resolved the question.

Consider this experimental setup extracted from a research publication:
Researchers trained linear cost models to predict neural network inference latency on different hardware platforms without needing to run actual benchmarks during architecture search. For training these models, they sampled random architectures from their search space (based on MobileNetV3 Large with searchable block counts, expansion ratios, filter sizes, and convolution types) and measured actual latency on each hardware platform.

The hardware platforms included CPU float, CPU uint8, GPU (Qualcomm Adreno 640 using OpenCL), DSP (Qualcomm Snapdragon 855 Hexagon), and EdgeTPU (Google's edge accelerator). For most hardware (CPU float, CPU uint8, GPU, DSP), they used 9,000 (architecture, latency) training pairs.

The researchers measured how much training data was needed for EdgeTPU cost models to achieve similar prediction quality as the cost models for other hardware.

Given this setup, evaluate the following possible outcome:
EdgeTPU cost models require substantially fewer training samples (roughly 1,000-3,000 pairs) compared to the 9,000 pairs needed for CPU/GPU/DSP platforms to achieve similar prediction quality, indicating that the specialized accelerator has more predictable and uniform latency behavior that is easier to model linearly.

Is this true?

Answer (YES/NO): NO